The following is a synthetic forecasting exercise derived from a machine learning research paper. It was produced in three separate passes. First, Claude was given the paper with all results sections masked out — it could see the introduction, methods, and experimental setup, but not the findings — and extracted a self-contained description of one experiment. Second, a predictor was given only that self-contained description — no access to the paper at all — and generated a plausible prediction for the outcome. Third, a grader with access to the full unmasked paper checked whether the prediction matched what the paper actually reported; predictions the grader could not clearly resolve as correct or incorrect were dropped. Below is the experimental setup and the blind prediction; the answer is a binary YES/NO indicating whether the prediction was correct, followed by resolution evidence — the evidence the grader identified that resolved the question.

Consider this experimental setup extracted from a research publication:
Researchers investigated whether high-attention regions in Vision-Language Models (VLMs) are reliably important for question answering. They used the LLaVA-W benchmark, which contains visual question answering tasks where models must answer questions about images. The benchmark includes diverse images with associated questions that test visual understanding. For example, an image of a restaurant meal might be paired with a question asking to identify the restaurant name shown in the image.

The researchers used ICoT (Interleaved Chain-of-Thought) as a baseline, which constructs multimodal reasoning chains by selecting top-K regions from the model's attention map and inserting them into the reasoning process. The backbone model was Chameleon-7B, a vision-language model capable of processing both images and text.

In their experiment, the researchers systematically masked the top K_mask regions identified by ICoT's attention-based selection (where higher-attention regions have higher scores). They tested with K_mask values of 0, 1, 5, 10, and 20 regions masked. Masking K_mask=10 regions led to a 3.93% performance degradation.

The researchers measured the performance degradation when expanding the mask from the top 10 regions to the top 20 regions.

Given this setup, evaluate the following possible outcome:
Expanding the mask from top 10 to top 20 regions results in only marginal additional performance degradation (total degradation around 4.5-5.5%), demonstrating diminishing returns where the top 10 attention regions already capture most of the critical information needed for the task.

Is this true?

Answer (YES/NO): NO